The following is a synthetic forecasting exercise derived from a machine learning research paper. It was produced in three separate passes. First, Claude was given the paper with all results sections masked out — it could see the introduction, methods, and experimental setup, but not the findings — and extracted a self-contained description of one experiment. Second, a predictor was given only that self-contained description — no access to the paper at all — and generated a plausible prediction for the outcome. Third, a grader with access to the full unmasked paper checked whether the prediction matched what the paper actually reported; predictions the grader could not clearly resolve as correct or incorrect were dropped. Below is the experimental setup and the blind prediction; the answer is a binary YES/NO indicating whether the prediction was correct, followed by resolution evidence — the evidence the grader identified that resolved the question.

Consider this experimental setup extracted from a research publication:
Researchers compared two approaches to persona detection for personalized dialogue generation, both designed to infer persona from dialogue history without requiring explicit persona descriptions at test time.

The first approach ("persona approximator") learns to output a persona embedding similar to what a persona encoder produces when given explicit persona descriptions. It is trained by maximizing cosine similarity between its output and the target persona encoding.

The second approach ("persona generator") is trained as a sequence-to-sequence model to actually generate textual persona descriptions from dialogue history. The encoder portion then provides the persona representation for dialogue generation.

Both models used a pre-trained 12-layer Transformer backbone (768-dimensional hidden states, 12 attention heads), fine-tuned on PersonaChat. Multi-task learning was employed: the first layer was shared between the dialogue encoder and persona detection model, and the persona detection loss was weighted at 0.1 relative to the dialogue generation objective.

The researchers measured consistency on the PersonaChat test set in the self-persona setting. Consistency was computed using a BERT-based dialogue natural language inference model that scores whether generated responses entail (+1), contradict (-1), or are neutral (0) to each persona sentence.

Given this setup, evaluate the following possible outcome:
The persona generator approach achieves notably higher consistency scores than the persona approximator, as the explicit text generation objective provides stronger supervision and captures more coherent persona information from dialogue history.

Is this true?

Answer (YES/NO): YES